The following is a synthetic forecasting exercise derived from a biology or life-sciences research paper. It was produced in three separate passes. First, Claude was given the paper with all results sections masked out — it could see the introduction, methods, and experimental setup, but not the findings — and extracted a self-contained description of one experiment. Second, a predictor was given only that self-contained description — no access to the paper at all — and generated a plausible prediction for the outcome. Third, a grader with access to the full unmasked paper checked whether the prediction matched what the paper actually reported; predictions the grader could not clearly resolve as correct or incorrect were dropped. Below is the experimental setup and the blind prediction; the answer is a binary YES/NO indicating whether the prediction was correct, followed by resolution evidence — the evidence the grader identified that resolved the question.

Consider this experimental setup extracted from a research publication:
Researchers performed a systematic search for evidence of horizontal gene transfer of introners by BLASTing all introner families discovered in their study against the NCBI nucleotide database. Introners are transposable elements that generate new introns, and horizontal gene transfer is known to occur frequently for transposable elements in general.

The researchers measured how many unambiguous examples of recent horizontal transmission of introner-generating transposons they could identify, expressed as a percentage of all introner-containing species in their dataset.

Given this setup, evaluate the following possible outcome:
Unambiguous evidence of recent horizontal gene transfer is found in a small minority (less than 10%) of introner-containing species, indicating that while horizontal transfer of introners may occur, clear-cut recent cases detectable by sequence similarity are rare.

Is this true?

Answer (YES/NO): YES